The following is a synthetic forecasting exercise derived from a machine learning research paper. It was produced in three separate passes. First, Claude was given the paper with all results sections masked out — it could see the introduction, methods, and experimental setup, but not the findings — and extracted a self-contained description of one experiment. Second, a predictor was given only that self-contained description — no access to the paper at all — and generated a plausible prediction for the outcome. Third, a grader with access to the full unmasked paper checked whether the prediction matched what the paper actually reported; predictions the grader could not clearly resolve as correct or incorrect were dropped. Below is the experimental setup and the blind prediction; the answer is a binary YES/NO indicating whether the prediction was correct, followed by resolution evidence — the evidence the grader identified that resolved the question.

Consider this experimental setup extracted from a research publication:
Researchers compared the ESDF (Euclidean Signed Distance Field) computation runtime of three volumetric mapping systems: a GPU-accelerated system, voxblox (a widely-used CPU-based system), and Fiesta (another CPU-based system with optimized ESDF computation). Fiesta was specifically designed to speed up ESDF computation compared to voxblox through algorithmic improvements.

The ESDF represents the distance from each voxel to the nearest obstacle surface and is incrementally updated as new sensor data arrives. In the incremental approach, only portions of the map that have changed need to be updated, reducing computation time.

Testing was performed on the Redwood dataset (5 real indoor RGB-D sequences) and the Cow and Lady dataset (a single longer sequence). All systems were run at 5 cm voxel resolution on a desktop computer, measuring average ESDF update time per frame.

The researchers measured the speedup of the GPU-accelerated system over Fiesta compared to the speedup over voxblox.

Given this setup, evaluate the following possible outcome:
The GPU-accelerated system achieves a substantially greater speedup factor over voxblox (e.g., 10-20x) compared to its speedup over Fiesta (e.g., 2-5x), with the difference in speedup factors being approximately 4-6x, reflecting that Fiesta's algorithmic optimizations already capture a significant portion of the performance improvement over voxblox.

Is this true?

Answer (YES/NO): NO